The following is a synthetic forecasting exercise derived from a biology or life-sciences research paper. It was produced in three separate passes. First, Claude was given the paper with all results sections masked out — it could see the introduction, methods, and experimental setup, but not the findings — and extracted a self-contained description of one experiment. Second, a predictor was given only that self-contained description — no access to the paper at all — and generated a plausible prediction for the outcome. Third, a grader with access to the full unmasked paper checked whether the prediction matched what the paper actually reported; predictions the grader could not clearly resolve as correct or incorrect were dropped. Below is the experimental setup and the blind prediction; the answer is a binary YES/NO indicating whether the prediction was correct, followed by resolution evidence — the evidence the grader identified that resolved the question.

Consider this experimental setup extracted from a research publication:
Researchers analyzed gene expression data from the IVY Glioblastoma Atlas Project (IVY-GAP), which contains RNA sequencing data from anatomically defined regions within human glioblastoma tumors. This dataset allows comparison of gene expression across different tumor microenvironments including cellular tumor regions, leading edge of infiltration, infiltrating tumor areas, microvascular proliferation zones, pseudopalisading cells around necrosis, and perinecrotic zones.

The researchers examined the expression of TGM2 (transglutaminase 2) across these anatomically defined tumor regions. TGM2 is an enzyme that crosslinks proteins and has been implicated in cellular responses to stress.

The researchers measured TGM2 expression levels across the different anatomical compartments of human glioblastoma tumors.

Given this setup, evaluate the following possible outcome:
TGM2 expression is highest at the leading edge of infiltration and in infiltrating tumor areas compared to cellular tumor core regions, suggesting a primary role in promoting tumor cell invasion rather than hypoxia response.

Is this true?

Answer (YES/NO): NO